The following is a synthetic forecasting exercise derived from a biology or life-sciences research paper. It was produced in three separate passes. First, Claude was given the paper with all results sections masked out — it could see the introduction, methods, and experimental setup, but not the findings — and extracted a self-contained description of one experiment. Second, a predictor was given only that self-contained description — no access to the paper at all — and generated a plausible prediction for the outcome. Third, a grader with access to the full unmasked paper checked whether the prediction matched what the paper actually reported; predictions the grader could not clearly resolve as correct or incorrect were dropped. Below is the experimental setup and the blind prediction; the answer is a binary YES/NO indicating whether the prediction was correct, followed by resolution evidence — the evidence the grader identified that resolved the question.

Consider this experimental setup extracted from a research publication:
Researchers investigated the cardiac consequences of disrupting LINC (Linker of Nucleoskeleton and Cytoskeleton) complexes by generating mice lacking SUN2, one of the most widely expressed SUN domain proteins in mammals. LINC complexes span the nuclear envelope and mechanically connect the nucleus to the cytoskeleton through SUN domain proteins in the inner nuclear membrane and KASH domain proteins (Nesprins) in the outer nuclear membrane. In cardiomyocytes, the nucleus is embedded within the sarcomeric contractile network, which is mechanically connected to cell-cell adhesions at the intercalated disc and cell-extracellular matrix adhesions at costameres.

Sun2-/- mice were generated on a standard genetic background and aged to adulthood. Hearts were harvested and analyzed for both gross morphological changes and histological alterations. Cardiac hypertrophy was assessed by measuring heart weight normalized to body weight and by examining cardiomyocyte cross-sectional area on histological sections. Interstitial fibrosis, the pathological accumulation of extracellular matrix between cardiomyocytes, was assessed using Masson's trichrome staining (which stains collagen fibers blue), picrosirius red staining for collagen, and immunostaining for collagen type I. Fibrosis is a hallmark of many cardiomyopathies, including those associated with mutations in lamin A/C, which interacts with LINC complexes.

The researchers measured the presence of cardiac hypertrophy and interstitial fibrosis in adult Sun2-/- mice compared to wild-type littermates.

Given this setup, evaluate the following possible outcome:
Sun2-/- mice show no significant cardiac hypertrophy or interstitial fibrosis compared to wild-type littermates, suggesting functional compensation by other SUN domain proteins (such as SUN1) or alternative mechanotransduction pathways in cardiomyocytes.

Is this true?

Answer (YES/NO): NO